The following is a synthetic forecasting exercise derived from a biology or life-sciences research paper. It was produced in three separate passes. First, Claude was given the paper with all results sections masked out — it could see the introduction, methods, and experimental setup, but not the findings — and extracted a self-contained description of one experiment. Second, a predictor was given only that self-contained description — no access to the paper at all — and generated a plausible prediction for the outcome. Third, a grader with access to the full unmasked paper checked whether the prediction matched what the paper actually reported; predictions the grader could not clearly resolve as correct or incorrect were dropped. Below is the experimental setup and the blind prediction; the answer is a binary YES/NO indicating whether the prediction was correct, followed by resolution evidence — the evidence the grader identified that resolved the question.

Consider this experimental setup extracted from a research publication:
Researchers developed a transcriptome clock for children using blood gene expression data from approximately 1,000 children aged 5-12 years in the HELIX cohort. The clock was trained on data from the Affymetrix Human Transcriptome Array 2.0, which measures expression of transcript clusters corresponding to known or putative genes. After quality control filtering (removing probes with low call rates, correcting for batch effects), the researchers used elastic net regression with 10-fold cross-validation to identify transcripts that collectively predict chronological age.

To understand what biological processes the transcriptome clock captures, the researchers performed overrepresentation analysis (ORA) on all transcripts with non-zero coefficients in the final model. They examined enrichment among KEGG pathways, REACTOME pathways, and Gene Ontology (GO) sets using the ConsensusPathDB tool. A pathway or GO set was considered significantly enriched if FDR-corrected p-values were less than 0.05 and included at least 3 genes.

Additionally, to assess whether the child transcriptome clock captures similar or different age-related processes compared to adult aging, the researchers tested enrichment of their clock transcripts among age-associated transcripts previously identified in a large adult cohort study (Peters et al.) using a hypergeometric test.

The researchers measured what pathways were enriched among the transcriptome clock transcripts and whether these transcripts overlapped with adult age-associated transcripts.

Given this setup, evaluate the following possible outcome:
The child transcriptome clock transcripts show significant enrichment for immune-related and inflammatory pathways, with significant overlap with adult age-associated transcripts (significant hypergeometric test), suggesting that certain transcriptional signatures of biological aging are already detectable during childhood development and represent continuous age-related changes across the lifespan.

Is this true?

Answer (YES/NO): NO